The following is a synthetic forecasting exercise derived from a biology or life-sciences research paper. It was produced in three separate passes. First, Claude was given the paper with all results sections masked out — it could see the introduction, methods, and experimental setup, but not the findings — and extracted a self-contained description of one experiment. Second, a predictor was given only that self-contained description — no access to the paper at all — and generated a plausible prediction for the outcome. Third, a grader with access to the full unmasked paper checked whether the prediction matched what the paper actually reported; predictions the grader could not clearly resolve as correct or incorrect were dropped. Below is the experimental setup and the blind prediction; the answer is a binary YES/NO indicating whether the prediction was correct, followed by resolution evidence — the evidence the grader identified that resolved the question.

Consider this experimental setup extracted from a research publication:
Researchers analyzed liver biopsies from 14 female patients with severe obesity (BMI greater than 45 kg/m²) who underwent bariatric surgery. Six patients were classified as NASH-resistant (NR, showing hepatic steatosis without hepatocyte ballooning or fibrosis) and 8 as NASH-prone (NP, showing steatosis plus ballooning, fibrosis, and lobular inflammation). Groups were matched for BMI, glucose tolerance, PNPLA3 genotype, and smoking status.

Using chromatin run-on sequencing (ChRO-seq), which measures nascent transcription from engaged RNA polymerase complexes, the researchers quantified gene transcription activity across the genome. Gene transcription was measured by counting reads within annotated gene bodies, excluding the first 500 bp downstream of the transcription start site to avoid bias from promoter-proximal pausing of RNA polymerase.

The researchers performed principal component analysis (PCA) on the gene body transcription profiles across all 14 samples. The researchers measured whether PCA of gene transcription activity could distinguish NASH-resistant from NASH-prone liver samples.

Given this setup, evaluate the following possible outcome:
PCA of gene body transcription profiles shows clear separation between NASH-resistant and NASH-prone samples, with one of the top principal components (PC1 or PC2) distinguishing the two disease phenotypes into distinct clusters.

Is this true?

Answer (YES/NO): NO